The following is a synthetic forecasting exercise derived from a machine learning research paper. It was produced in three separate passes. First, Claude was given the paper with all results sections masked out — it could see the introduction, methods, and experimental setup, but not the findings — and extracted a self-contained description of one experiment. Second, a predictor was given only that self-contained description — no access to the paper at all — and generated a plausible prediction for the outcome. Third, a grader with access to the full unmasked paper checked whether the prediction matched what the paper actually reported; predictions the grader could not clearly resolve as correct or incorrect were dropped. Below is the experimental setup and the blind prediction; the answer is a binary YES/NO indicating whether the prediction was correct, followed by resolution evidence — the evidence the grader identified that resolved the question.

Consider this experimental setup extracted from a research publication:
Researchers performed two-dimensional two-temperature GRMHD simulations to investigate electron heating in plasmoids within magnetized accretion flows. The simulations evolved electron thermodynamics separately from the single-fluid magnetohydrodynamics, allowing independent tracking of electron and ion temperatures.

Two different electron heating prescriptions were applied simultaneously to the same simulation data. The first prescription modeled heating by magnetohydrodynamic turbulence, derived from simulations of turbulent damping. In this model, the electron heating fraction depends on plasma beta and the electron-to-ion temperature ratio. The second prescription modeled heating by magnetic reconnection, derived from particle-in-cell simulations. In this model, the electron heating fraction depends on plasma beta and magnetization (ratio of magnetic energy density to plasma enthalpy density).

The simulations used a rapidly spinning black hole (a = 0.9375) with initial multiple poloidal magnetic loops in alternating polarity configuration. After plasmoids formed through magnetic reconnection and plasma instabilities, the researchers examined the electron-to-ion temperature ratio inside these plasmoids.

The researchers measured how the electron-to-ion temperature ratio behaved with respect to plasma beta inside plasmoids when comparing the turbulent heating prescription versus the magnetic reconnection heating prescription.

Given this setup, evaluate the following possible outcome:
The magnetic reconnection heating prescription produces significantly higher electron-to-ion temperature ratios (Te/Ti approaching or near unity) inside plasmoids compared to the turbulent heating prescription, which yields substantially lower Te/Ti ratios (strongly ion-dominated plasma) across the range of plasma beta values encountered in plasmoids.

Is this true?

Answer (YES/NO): NO